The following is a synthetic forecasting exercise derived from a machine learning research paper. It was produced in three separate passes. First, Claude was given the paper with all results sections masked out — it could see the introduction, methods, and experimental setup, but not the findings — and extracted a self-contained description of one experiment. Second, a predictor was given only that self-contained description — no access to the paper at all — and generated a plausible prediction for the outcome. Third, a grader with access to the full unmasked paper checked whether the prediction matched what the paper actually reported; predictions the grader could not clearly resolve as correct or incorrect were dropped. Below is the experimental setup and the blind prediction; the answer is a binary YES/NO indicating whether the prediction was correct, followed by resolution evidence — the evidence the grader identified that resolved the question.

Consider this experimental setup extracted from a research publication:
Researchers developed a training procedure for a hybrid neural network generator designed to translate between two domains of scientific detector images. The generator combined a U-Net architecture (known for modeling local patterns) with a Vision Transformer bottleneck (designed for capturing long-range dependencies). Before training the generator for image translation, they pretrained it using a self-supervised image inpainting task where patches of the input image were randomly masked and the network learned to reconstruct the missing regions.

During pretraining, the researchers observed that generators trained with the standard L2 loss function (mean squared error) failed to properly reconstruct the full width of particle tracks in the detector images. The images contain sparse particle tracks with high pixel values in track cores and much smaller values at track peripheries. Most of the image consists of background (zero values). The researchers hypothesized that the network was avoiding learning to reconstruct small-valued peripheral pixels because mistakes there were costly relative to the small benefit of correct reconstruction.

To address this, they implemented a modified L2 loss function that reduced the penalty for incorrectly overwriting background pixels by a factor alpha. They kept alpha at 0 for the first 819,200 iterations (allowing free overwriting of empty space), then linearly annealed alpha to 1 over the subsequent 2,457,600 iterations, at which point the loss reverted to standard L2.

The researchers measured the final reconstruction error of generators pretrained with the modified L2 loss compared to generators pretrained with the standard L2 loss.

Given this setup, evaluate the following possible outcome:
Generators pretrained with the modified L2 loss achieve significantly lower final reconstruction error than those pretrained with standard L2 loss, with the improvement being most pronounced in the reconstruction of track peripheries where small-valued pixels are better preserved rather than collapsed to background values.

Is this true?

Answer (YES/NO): NO